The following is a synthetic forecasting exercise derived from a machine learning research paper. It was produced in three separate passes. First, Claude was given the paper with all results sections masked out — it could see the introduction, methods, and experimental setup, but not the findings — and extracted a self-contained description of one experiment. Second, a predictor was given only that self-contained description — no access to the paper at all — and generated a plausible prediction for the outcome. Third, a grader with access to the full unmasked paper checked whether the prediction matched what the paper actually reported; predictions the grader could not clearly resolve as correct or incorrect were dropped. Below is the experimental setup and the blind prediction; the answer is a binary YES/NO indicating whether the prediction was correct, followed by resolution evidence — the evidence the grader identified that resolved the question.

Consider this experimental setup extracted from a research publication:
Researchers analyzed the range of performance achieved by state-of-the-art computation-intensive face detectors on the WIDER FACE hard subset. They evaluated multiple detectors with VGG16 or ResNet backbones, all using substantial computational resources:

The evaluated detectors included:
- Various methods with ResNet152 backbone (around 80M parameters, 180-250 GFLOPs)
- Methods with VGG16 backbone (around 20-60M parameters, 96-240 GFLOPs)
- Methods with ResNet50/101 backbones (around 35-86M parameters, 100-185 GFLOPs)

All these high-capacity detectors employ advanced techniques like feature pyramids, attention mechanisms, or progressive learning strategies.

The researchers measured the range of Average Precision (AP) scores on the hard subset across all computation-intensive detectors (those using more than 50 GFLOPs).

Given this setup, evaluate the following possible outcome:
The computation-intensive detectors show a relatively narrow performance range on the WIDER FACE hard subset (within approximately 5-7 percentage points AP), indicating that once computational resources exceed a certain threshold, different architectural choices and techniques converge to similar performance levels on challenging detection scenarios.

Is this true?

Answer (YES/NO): NO